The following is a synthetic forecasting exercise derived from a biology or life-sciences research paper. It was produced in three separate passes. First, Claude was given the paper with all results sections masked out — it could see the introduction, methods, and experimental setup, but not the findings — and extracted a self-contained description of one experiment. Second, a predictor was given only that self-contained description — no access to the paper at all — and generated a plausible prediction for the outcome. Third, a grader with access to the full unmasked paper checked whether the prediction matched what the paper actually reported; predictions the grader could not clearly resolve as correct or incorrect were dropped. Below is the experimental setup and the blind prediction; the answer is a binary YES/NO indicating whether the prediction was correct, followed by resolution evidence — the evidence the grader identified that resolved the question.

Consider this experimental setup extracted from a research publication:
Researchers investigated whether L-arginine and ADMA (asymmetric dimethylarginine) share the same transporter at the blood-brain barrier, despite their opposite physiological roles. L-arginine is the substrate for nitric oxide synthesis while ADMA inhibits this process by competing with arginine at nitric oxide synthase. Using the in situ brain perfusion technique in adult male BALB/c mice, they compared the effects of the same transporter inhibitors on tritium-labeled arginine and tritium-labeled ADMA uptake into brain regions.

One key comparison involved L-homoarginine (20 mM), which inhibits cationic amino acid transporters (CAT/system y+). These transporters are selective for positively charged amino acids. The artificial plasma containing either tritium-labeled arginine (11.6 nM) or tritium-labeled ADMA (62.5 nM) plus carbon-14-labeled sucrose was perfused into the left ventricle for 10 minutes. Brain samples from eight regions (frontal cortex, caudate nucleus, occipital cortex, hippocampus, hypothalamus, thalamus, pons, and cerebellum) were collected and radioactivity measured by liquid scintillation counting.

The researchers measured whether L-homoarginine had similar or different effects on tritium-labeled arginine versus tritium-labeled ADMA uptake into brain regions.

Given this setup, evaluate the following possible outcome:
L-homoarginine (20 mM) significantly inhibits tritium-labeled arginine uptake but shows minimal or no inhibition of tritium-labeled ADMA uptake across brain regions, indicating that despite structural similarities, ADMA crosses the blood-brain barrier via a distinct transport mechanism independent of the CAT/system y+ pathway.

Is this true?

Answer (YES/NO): NO